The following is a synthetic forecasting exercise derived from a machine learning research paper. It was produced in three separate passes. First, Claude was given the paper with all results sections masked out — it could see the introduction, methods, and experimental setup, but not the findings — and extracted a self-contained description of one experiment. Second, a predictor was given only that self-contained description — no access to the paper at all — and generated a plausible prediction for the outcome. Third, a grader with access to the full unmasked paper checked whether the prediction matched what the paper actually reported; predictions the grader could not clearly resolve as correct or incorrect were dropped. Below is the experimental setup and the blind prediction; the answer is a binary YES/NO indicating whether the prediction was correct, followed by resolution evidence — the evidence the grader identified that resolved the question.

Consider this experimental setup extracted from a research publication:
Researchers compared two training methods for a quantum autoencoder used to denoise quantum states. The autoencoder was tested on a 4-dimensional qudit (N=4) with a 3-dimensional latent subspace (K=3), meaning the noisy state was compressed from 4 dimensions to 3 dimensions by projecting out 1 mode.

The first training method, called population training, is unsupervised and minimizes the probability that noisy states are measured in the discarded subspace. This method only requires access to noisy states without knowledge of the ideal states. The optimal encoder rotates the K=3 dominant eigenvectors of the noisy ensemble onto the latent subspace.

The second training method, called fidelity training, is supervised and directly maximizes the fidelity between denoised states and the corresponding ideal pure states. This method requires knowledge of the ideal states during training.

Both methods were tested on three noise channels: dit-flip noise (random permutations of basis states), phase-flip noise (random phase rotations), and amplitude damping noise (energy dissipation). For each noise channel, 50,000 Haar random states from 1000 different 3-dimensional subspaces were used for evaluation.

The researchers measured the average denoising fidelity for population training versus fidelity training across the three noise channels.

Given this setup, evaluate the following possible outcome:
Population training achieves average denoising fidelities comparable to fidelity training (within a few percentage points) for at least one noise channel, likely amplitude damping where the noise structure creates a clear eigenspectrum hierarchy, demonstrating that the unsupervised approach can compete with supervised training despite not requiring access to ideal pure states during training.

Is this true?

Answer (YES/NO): NO